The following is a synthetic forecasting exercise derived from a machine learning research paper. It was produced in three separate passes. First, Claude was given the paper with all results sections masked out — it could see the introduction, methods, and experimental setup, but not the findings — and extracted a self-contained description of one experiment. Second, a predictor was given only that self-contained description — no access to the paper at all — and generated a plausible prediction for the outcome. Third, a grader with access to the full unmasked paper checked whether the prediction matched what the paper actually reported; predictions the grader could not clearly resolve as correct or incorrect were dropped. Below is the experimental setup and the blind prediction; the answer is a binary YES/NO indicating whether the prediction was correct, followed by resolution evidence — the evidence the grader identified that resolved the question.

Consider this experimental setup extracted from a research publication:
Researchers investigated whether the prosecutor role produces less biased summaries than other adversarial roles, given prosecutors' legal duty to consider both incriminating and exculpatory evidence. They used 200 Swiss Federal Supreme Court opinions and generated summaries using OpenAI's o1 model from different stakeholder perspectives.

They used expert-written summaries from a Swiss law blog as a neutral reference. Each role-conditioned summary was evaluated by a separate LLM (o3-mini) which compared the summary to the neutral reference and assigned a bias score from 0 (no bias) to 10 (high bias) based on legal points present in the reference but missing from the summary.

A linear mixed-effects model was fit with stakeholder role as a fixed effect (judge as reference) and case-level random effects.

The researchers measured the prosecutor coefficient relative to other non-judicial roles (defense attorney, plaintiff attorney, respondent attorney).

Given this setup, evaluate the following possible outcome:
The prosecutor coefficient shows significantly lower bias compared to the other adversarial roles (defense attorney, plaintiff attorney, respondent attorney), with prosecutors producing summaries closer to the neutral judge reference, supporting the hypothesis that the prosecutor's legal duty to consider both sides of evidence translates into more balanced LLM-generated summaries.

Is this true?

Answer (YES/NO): YES